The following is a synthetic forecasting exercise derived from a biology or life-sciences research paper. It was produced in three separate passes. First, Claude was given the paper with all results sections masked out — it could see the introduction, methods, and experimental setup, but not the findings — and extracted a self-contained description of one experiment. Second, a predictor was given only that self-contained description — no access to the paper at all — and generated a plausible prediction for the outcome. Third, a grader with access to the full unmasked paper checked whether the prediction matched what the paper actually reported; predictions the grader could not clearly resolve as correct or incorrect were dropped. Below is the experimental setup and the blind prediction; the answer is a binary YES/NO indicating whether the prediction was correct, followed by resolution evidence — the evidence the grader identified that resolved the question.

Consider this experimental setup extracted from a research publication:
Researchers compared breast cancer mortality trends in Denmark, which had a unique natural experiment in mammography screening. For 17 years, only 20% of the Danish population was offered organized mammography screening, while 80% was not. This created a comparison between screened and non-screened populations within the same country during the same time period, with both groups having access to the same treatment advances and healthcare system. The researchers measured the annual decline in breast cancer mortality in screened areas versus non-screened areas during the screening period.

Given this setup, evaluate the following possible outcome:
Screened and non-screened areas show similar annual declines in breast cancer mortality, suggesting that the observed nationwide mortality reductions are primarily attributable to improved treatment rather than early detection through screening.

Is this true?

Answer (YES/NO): NO